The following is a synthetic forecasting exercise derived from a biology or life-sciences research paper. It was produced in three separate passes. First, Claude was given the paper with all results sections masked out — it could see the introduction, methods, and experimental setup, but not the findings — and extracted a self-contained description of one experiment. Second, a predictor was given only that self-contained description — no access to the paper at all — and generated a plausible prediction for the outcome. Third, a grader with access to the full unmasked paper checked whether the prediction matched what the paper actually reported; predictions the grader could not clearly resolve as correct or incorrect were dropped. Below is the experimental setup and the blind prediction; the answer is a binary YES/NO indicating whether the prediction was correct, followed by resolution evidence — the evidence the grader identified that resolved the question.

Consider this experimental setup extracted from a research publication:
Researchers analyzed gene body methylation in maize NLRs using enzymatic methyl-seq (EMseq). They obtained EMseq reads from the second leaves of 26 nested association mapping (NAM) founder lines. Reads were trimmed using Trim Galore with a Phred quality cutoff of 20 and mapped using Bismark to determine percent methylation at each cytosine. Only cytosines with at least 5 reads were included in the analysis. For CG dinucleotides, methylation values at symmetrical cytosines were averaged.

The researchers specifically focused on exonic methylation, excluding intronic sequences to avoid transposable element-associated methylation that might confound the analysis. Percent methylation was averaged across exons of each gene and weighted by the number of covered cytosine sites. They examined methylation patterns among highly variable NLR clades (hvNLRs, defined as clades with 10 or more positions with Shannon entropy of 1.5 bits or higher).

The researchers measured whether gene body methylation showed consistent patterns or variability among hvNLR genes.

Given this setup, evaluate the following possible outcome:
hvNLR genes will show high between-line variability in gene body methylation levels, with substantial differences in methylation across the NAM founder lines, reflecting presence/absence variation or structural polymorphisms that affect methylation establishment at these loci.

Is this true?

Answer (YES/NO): YES